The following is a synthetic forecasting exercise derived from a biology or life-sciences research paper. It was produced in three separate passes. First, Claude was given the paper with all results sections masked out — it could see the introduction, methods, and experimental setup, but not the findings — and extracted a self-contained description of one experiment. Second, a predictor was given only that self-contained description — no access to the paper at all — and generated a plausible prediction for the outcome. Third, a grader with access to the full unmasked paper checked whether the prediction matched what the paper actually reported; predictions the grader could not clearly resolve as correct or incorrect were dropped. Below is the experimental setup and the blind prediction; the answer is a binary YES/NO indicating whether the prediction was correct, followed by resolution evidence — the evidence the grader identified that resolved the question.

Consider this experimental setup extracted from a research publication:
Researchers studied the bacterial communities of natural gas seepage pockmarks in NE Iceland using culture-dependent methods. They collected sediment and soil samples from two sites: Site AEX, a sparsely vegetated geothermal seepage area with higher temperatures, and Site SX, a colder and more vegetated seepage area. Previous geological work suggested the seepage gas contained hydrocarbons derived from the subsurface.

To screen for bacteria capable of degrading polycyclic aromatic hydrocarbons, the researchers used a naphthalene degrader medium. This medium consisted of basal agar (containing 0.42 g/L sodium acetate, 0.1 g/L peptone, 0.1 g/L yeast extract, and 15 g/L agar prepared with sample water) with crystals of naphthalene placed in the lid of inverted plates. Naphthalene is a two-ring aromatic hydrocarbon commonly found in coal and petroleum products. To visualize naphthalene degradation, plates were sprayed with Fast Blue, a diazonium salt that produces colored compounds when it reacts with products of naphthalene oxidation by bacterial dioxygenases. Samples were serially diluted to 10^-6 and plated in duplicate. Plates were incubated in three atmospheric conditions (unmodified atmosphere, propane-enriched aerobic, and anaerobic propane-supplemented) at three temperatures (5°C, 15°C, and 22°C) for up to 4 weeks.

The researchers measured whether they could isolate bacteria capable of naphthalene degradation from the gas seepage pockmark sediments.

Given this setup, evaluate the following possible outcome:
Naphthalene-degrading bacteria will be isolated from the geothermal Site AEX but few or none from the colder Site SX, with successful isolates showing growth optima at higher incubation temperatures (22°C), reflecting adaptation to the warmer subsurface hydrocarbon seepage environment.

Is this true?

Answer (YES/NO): NO